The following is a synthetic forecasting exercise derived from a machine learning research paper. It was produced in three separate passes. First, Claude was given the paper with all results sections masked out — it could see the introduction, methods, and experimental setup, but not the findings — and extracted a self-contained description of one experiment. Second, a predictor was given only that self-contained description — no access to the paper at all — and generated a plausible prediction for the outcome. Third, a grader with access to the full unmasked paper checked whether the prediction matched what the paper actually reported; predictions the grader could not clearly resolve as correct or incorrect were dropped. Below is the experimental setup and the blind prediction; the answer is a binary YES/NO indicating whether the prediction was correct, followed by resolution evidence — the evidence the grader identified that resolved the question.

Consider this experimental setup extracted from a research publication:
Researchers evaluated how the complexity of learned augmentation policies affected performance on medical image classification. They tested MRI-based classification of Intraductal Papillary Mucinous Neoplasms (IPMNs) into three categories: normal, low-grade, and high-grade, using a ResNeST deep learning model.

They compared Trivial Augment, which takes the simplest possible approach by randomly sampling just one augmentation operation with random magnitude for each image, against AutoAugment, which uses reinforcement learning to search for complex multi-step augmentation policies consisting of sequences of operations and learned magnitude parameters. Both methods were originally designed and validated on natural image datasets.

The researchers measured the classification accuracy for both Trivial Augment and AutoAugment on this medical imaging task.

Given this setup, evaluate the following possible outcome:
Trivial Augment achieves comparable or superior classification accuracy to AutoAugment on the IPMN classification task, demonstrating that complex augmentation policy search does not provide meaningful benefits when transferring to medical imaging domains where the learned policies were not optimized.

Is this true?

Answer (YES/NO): YES